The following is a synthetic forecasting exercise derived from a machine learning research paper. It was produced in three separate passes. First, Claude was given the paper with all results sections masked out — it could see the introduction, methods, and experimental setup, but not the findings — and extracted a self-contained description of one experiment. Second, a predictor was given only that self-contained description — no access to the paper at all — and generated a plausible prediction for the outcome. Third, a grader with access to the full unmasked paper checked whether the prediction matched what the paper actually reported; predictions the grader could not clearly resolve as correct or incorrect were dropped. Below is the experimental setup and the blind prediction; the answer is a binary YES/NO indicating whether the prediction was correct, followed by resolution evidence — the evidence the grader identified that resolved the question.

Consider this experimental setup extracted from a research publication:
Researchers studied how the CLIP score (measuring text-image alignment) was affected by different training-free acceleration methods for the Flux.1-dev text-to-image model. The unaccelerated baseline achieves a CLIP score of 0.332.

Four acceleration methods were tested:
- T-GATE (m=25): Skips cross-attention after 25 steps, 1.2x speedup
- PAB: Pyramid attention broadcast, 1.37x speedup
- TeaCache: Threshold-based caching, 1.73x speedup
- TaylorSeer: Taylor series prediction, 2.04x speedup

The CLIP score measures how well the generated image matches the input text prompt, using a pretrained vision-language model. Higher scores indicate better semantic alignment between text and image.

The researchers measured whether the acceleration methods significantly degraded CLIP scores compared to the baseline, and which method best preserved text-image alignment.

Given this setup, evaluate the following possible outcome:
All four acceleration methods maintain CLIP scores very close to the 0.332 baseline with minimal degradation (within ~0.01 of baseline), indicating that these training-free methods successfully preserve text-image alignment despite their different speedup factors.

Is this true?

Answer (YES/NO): YES